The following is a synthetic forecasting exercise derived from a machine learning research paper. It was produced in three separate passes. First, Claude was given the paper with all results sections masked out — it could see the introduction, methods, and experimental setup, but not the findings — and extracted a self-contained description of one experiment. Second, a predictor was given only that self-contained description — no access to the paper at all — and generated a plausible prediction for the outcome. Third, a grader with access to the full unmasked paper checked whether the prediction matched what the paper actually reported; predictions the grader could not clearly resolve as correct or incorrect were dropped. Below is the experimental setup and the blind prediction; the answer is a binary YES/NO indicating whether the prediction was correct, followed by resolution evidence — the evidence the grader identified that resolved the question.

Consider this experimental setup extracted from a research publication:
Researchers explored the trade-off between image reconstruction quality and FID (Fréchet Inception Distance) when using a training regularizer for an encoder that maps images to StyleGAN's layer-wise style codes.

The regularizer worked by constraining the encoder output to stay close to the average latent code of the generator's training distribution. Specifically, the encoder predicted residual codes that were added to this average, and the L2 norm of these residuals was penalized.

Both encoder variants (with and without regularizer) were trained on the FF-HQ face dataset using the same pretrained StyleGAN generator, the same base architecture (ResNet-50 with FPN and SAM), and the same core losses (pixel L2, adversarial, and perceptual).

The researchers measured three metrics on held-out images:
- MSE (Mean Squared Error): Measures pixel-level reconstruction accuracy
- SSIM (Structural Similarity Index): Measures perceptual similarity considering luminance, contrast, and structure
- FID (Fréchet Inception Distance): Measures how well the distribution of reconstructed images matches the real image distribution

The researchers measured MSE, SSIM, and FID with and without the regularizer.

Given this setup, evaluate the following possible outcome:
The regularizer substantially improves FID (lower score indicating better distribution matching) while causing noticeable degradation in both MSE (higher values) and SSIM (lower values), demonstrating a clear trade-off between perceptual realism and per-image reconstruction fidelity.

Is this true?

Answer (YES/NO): NO